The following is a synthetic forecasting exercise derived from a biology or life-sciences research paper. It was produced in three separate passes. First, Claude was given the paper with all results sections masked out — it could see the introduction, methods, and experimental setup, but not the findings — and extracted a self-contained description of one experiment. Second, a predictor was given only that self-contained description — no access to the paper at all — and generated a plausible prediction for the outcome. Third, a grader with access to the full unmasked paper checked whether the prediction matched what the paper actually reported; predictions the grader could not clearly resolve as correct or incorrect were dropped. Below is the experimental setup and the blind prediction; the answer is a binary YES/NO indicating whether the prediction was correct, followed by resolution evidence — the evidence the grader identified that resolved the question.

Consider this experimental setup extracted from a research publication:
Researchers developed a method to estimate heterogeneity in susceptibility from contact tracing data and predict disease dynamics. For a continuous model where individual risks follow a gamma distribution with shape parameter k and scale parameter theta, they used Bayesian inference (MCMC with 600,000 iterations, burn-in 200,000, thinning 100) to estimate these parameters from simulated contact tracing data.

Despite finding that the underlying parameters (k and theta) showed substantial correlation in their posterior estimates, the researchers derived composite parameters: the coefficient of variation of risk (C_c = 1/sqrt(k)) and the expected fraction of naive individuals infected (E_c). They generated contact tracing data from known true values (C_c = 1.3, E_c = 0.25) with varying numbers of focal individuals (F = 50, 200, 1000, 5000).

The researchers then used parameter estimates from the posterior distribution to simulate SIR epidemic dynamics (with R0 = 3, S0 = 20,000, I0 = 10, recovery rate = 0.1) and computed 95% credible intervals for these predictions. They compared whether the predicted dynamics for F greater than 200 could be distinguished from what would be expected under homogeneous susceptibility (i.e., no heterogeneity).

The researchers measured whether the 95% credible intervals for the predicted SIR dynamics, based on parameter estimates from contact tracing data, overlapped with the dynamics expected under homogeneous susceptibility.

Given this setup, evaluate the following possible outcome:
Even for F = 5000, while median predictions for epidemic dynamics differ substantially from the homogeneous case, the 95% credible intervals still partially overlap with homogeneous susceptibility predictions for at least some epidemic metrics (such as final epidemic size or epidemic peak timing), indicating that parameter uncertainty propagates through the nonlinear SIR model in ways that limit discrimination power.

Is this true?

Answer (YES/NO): NO